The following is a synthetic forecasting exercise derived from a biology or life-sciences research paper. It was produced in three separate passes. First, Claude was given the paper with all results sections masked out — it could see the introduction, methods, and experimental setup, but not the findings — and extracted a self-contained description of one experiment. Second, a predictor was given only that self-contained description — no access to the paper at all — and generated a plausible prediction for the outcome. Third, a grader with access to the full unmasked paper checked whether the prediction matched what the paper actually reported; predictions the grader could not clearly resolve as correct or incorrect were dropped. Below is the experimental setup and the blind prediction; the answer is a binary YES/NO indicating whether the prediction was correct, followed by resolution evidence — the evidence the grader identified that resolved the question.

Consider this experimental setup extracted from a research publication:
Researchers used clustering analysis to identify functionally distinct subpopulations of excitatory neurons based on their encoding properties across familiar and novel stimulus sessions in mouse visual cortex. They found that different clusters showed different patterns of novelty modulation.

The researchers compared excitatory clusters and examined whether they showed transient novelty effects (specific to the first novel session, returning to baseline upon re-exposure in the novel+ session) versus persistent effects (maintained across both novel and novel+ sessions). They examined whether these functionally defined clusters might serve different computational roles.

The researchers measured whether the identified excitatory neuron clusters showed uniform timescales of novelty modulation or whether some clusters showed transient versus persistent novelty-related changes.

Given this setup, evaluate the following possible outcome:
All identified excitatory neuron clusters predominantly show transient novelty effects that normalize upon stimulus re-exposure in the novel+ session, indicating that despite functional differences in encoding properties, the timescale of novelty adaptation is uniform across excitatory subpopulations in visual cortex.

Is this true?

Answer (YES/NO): NO